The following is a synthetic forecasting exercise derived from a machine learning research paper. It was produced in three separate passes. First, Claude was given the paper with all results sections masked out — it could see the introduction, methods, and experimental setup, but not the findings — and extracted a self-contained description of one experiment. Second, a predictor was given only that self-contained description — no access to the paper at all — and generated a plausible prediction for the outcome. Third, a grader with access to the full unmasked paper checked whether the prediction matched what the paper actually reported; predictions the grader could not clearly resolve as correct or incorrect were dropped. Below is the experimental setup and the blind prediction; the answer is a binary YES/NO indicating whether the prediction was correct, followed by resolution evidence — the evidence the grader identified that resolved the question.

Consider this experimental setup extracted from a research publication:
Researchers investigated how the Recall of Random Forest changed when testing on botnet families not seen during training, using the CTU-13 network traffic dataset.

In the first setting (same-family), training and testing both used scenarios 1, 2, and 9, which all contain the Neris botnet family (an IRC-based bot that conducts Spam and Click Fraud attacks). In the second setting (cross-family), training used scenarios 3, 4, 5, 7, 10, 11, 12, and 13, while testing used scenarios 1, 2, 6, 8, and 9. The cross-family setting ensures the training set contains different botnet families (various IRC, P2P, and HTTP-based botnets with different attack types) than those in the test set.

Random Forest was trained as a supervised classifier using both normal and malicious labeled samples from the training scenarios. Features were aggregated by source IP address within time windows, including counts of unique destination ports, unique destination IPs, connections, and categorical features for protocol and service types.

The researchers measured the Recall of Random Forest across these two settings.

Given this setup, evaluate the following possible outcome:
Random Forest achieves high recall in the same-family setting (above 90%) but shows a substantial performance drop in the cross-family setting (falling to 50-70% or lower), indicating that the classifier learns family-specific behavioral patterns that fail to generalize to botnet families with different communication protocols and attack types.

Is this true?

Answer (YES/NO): YES